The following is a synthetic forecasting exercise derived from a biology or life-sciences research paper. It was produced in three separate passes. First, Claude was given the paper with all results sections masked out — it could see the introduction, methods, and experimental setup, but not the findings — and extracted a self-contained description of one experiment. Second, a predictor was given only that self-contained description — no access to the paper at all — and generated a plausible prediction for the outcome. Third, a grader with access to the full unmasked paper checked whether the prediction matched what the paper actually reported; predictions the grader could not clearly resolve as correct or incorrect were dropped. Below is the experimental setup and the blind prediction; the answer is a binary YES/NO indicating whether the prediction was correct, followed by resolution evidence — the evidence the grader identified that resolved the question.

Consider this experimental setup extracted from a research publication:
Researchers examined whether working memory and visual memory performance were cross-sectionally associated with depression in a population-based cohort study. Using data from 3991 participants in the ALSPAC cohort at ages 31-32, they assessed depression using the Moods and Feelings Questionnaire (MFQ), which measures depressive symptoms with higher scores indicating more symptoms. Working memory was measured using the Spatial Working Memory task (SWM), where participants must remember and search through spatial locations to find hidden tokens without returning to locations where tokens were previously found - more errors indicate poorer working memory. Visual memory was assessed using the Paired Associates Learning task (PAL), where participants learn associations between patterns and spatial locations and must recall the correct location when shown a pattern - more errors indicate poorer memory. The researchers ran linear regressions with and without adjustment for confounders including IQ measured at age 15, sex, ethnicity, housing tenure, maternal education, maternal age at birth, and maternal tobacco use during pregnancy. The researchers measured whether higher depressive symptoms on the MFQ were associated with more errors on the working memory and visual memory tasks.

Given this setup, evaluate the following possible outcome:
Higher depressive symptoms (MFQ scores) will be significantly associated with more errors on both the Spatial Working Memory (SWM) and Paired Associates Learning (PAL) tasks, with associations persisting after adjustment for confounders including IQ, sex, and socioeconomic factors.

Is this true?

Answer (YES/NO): NO